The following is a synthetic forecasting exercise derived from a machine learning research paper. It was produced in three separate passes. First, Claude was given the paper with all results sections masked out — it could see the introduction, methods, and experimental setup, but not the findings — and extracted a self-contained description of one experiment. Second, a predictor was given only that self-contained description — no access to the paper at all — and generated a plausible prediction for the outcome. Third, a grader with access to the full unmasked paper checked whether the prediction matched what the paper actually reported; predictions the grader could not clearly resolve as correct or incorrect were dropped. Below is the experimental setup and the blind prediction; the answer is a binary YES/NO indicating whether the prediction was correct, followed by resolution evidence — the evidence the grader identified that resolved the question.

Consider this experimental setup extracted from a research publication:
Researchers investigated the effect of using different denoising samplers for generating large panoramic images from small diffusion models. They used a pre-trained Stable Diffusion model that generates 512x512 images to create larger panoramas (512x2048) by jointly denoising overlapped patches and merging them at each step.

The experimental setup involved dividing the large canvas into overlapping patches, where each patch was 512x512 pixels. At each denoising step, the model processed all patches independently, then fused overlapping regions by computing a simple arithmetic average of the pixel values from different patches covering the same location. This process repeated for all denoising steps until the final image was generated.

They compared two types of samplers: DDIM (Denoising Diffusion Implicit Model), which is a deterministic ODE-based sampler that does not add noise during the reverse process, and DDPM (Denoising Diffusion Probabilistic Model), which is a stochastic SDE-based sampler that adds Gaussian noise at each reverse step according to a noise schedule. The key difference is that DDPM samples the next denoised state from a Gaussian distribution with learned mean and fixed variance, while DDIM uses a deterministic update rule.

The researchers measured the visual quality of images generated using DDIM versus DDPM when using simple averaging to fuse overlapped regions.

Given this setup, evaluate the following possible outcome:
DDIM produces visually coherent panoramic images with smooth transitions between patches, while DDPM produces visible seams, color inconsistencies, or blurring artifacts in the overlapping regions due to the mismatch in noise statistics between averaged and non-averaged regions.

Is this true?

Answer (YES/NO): NO